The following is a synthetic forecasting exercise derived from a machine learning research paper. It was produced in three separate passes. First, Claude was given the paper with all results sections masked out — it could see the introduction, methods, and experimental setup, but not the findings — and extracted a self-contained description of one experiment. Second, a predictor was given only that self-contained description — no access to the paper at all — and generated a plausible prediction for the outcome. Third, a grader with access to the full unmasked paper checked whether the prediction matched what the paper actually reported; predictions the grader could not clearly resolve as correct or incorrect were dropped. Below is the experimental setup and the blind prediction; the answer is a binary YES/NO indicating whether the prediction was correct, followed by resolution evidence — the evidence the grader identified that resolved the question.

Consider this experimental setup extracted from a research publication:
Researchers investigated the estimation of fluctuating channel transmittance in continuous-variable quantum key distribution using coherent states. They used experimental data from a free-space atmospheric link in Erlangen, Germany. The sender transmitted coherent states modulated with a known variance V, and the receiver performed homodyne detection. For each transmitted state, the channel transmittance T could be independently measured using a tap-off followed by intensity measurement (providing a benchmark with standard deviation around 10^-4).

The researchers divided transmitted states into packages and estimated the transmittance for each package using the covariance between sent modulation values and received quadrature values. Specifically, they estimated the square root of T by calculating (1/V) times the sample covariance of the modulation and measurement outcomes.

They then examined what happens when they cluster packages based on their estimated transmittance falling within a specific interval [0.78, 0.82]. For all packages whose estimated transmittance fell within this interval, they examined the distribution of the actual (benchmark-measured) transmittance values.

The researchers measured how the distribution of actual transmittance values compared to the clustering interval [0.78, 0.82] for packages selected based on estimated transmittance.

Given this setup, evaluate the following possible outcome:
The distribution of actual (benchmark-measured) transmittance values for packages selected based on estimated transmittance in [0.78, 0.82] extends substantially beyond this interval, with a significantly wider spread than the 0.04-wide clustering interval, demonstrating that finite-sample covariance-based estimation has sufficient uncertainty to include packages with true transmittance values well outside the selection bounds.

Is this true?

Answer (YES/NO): YES